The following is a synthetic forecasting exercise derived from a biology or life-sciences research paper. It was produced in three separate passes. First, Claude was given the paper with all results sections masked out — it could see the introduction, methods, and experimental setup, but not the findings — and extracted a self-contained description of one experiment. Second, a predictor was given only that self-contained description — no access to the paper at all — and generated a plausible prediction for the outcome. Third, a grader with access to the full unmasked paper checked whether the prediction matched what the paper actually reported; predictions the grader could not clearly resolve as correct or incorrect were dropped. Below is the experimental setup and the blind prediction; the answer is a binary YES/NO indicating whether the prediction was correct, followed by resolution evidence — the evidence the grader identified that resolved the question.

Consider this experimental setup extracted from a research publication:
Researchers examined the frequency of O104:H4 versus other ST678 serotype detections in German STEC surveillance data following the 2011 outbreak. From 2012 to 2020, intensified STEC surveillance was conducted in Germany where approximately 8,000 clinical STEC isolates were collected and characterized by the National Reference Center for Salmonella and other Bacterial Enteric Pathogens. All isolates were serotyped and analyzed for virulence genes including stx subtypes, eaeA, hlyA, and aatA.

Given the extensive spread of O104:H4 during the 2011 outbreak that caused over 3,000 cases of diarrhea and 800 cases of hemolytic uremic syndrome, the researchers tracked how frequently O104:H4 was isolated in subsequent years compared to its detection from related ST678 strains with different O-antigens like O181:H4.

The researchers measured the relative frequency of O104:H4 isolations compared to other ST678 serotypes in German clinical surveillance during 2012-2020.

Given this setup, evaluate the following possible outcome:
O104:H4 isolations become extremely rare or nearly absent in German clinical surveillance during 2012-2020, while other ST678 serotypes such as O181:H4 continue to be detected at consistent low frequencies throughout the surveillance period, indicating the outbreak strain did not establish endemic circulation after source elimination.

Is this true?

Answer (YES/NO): NO